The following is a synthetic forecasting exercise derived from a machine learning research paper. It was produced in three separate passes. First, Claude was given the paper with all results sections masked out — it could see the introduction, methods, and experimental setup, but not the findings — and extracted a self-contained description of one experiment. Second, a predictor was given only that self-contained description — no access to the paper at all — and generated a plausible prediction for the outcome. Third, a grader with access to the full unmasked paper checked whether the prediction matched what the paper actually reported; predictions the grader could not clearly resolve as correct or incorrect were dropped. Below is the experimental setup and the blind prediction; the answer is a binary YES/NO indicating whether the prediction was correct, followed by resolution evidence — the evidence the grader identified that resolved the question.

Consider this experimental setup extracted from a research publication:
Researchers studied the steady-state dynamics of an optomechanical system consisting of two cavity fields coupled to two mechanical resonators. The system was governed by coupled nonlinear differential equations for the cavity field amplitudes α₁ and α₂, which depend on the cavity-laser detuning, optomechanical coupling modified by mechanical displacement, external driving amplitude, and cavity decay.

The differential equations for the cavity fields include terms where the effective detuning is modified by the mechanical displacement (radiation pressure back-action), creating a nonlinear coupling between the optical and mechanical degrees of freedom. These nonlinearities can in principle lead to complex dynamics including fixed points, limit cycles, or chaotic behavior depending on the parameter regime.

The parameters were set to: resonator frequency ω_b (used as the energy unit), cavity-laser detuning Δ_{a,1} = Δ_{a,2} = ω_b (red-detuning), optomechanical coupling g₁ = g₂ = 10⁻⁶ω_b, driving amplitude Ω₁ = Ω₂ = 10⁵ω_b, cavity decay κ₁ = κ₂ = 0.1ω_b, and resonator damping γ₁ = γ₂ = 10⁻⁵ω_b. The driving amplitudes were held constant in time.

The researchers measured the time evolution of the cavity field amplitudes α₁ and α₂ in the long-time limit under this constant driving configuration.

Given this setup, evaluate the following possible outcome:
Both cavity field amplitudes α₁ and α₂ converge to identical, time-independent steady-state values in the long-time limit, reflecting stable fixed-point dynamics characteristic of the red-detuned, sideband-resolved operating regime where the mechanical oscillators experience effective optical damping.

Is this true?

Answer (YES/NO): NO